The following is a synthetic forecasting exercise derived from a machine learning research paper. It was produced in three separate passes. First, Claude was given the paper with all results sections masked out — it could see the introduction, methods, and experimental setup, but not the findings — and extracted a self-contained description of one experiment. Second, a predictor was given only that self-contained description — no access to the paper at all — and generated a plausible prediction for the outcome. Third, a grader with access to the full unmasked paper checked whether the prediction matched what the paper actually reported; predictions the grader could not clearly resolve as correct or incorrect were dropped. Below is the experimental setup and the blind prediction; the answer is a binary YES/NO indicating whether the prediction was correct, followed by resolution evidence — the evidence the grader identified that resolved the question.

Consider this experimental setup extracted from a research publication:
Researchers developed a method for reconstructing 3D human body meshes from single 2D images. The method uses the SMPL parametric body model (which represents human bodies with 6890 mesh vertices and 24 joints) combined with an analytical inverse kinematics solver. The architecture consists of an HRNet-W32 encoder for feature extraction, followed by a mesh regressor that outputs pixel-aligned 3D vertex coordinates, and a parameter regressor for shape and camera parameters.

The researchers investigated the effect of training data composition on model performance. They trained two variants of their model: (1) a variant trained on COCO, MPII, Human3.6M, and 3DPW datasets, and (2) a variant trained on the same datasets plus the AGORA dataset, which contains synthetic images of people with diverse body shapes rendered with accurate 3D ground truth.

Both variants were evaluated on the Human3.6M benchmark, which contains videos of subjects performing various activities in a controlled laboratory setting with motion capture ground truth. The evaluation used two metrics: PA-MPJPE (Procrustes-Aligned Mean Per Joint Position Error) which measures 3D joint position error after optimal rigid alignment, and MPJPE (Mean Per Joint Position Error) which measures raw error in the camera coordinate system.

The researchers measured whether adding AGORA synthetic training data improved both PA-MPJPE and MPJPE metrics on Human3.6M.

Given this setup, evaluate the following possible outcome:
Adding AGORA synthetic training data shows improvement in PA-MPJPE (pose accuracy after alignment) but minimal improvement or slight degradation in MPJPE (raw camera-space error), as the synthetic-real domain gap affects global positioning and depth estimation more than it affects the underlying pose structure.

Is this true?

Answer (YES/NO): NO